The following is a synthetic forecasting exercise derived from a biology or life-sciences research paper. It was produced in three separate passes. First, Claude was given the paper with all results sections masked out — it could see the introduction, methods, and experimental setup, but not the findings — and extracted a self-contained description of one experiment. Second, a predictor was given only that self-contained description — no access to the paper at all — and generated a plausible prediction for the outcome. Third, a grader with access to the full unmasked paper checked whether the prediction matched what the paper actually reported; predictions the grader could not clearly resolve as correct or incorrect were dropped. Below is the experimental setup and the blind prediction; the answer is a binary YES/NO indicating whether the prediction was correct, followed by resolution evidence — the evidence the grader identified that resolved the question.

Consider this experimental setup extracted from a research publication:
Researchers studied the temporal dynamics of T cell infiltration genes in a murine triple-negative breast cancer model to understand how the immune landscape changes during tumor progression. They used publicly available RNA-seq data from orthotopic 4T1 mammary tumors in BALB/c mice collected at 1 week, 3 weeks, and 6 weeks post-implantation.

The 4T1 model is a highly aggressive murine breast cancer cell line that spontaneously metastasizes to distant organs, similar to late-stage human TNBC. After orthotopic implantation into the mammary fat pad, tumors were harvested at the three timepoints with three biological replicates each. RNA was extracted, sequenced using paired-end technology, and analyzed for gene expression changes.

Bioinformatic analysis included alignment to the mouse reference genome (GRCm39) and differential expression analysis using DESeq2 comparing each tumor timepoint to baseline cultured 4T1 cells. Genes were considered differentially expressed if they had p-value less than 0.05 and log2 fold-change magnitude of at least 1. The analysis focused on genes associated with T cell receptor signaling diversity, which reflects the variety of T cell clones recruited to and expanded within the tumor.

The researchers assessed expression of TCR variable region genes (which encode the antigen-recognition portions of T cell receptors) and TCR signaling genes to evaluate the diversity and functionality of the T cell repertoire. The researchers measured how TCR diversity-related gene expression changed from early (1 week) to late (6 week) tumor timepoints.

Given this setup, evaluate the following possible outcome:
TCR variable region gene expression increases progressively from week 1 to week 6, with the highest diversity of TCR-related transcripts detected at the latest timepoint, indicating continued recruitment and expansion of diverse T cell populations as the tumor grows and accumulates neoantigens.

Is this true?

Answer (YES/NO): NO